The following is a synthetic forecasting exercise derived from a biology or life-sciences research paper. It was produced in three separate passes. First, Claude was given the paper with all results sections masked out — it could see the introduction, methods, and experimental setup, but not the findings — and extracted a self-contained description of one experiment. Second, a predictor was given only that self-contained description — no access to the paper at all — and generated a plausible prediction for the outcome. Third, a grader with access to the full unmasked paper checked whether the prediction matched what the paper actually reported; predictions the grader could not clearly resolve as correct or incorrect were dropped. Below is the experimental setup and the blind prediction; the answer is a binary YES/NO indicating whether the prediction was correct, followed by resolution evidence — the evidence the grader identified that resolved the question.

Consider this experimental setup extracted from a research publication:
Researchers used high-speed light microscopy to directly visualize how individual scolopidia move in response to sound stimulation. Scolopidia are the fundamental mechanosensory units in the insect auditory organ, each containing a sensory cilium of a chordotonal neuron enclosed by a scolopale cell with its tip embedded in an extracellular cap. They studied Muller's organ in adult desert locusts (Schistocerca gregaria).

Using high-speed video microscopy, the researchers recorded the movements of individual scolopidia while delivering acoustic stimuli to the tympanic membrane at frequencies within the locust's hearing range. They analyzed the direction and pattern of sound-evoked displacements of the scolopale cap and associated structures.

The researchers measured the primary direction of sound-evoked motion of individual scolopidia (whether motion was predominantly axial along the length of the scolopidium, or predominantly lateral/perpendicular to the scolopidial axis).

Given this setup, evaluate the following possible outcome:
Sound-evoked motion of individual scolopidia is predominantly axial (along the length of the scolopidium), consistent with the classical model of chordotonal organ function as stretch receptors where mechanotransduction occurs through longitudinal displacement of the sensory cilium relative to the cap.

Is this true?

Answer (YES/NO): YES